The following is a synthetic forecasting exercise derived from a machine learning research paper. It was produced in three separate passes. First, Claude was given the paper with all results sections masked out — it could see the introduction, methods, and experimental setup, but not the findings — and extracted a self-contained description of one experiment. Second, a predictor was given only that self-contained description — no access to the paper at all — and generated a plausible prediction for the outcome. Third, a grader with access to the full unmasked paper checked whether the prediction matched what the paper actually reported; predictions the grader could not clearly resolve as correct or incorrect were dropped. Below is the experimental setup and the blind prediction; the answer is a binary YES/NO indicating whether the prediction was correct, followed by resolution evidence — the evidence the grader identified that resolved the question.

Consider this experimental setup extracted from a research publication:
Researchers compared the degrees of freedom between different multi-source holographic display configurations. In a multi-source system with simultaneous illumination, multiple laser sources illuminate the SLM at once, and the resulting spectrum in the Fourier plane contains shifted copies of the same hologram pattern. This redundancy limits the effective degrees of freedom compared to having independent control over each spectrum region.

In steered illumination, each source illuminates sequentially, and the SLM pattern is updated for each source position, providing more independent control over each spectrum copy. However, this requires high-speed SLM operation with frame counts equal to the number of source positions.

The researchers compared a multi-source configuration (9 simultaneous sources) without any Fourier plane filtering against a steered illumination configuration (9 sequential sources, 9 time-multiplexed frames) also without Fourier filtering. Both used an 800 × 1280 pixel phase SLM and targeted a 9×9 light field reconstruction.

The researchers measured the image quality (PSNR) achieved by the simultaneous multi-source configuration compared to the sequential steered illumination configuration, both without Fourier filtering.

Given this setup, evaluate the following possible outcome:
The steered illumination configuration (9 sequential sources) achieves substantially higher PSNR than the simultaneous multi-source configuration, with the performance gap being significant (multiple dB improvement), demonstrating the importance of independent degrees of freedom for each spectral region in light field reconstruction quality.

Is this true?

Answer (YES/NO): YES